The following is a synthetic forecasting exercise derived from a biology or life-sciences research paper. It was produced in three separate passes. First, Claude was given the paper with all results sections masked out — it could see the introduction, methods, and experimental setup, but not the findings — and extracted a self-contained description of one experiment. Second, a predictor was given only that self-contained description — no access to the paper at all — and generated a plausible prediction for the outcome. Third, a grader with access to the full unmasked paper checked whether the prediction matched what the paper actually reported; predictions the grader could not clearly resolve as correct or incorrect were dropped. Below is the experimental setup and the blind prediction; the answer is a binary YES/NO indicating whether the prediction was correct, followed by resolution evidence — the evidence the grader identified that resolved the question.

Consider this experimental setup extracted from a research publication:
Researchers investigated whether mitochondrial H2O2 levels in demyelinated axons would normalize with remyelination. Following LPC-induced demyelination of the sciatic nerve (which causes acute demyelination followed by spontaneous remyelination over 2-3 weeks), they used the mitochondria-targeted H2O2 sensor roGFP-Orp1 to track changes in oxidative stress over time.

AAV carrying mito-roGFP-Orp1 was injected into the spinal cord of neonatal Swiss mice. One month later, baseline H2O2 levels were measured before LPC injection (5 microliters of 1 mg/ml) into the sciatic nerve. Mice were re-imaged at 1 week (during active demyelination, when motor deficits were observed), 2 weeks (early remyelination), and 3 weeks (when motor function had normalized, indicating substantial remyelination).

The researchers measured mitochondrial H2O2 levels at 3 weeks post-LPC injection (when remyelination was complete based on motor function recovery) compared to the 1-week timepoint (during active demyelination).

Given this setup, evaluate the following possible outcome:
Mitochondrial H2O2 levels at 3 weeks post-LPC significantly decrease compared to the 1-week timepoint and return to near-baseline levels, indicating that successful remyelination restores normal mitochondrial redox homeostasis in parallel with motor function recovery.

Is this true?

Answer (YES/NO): YES